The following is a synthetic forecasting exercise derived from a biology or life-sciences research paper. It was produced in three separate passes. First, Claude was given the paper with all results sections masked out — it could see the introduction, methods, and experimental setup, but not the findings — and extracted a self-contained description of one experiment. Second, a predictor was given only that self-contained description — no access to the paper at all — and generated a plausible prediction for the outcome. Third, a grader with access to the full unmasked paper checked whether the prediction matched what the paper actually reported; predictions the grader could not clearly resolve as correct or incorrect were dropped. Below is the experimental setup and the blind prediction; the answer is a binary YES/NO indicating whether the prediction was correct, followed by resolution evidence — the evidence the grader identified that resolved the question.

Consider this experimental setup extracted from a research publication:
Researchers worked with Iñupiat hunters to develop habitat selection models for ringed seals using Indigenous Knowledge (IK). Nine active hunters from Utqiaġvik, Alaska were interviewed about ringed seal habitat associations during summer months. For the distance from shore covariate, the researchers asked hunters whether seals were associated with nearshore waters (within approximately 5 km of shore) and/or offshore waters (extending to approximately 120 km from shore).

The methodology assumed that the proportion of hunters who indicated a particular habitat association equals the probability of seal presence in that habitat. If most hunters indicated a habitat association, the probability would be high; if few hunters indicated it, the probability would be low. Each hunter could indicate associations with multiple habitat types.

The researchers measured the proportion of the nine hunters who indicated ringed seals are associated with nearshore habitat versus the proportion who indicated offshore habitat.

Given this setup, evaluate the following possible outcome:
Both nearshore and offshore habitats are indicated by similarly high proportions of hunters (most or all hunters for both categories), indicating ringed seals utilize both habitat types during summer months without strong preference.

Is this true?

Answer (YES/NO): NO